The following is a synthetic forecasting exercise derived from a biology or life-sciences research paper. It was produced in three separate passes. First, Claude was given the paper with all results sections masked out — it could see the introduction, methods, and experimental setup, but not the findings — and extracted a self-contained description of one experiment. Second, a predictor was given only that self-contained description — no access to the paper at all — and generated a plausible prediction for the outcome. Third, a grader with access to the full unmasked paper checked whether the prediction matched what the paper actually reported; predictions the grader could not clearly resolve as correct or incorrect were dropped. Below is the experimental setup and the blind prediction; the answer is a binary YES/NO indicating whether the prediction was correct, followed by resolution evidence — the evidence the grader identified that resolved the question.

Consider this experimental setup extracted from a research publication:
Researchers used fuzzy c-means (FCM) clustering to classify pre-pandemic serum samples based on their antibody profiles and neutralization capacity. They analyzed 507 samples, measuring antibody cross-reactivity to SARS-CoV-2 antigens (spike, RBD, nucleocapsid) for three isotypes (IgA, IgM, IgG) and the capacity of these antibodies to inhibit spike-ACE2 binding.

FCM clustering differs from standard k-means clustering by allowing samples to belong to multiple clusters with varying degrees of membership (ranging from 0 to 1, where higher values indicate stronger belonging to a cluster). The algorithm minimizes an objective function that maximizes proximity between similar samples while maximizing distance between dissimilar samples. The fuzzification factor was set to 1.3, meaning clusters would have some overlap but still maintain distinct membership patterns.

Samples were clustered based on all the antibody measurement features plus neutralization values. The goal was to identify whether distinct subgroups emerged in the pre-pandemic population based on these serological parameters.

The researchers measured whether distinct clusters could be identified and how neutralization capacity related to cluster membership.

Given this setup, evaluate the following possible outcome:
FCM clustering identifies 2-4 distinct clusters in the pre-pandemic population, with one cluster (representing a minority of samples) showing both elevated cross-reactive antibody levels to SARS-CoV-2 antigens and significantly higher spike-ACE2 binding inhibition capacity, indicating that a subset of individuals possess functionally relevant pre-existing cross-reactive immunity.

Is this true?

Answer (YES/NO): NO